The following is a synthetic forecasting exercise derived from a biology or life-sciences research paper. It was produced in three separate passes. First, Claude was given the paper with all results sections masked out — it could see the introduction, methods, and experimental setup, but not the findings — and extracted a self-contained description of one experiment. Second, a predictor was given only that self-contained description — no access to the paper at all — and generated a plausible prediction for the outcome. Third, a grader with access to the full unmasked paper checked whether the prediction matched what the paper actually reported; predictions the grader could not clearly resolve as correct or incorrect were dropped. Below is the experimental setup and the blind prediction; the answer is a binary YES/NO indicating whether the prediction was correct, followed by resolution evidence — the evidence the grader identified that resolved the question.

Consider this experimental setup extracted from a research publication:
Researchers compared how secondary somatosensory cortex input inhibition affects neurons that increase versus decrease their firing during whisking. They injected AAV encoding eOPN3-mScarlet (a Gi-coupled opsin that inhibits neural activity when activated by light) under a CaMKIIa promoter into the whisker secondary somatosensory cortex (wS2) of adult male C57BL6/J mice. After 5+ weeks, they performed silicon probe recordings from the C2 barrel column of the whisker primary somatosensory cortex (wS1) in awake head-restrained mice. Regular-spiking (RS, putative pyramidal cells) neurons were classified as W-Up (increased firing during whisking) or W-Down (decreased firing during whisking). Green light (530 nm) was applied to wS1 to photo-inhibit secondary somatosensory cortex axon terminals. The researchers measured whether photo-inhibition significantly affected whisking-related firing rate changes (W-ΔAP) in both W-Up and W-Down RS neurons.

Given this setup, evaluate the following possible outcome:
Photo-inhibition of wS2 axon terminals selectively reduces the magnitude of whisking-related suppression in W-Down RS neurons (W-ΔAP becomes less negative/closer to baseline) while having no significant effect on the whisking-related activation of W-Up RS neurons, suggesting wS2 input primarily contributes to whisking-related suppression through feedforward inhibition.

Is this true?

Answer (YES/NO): NO